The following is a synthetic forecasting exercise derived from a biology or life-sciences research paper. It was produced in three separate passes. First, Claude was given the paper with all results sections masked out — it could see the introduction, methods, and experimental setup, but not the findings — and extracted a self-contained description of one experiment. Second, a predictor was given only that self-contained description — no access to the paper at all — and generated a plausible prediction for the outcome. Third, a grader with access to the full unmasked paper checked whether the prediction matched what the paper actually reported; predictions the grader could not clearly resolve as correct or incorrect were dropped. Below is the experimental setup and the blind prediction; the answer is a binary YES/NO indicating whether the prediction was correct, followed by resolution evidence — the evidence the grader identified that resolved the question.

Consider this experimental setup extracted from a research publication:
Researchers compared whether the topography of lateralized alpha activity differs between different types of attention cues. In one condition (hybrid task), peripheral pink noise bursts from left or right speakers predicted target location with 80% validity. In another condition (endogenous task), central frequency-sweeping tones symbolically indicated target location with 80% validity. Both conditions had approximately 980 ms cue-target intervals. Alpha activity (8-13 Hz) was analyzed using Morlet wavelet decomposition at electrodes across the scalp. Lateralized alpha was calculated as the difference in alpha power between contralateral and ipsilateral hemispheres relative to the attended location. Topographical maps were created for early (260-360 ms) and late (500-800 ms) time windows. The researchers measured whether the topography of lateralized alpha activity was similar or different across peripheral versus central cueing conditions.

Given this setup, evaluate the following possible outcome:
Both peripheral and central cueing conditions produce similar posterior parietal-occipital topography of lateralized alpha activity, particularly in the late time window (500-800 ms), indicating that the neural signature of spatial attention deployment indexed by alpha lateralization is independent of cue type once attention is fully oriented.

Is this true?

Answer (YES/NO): YES